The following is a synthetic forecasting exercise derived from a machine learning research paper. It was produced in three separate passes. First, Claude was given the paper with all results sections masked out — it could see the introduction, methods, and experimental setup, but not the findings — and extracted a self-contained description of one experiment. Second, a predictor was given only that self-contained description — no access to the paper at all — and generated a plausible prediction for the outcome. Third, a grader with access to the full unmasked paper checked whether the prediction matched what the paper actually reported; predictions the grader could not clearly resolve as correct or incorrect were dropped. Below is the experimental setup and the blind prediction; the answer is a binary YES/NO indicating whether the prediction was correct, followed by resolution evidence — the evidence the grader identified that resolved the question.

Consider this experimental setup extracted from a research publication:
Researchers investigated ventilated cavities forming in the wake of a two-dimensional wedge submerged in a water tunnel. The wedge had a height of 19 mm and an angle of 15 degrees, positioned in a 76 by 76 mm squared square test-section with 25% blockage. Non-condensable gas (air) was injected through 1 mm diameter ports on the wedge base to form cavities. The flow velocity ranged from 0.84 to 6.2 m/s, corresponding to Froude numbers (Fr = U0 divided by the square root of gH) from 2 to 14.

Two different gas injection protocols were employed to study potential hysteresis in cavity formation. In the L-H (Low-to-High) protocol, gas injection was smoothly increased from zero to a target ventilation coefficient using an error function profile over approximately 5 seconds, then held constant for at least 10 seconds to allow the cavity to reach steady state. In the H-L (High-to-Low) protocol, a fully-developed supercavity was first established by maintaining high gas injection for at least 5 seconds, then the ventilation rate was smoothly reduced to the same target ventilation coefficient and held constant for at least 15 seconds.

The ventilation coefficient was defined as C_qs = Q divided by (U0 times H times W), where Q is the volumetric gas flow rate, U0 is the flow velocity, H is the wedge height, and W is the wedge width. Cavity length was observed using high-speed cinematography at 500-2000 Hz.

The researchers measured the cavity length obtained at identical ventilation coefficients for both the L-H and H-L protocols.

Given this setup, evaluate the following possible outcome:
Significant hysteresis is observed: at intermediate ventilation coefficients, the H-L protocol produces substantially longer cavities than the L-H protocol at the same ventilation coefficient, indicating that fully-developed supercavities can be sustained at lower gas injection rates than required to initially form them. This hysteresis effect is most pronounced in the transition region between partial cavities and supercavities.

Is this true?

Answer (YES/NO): YES